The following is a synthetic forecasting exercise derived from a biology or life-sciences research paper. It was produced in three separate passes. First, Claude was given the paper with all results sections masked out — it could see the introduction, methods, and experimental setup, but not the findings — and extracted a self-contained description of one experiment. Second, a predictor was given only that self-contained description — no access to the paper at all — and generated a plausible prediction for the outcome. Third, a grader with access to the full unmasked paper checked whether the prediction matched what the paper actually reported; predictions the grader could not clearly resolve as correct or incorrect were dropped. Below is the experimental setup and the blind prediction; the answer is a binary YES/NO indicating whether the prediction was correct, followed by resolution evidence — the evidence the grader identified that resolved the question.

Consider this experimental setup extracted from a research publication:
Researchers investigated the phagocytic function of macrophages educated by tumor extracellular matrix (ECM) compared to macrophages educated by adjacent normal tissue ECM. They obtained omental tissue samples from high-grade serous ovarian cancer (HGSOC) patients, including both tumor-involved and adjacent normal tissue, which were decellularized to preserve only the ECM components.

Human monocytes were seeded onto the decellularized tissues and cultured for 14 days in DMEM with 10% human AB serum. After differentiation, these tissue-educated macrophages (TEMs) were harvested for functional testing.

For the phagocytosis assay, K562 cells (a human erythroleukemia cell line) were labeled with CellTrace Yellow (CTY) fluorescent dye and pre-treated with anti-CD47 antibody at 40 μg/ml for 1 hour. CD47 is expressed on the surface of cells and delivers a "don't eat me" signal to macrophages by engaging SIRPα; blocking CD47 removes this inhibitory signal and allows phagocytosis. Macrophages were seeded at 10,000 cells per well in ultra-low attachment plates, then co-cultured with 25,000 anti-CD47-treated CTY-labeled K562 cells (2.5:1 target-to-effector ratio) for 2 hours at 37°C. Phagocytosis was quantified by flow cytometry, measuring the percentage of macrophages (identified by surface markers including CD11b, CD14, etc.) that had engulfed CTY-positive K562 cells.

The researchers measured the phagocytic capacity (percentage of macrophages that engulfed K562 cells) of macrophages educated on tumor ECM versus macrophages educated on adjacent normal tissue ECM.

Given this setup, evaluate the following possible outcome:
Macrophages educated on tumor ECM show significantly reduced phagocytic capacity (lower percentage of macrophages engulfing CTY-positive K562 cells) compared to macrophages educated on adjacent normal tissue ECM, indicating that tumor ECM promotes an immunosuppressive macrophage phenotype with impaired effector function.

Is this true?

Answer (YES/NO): YES